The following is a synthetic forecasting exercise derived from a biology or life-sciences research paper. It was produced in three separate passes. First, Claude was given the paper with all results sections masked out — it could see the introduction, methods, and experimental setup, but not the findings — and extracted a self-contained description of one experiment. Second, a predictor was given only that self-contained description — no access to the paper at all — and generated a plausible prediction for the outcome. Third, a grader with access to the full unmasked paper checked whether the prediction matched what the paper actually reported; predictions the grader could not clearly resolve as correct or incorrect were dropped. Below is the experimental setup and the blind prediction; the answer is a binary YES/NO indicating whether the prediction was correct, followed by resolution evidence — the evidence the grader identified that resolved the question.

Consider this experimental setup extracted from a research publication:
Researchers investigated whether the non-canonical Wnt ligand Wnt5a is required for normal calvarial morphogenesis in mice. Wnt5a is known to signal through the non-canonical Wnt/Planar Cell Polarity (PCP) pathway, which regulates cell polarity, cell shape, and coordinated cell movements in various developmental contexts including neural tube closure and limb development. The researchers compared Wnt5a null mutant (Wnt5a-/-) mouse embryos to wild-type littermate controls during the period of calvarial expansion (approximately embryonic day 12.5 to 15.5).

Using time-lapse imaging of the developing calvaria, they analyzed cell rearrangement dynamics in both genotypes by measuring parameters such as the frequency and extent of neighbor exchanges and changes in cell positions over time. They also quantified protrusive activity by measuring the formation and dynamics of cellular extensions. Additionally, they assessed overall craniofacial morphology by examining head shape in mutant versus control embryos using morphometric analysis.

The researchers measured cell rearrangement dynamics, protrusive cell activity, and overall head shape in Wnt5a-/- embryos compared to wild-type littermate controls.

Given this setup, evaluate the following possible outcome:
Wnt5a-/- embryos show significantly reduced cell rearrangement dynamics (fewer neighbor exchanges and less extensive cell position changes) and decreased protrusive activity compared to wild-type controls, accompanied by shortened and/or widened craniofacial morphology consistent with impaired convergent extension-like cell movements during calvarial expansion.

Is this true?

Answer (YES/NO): YES